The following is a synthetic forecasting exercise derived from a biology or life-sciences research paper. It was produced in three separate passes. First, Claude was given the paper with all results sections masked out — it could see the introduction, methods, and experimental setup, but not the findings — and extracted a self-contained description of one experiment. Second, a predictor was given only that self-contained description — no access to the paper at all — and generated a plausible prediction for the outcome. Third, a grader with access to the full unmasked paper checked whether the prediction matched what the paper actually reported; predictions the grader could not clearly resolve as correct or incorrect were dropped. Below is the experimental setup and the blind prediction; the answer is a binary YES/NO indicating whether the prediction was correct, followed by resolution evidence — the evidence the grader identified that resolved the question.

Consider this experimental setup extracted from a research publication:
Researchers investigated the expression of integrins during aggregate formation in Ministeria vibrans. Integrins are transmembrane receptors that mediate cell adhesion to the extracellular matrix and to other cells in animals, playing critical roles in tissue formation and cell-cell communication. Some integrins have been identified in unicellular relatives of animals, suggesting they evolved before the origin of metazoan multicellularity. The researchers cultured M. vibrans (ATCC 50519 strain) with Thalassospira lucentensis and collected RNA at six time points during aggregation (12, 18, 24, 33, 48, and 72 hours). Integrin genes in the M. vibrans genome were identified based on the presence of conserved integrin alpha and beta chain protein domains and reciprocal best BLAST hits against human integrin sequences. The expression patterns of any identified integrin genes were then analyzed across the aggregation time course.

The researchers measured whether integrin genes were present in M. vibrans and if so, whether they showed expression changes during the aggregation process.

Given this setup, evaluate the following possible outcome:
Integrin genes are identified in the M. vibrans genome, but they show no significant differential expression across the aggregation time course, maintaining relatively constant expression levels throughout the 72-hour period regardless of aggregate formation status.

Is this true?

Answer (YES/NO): NO